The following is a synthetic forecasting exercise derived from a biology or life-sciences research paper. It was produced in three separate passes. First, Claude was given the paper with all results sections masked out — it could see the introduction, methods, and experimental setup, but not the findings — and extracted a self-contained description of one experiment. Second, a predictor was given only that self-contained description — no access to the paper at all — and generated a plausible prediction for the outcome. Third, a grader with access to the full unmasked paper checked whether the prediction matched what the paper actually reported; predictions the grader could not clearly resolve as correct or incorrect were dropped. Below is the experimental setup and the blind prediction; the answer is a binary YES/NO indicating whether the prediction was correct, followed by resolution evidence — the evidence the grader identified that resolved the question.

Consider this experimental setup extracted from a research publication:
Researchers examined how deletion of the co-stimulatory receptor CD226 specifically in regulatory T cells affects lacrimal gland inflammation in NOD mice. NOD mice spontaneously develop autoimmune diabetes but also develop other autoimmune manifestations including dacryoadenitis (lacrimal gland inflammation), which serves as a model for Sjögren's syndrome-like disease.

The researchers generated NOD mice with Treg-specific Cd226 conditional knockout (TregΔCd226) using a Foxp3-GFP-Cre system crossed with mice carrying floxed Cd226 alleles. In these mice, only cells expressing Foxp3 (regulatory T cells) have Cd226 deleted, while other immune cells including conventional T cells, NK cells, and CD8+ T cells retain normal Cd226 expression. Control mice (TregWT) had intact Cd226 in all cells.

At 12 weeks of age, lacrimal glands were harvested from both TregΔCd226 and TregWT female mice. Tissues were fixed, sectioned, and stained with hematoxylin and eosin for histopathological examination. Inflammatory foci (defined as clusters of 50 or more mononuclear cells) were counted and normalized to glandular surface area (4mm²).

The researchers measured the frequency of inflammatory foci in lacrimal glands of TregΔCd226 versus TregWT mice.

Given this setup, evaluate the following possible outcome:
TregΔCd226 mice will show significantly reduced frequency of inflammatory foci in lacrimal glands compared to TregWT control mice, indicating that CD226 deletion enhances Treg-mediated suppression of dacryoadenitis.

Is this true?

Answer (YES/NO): NO